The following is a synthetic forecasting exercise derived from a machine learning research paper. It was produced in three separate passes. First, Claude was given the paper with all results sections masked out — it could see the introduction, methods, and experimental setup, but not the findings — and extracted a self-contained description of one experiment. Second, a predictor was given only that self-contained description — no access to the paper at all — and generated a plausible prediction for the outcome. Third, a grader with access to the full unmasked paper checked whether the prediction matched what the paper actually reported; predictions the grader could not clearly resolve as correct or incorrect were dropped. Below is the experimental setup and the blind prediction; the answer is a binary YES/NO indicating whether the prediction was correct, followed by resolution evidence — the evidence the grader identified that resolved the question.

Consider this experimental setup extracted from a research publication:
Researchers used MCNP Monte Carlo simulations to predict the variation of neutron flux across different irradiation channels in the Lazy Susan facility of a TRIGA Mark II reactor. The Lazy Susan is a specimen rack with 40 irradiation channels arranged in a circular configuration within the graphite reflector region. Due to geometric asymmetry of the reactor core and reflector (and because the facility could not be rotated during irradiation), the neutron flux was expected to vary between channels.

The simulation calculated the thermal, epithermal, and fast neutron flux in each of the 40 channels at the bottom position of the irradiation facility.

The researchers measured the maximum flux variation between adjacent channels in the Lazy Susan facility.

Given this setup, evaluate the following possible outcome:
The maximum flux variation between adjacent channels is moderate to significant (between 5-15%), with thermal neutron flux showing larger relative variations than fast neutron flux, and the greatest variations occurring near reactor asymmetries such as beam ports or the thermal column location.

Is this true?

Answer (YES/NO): NO